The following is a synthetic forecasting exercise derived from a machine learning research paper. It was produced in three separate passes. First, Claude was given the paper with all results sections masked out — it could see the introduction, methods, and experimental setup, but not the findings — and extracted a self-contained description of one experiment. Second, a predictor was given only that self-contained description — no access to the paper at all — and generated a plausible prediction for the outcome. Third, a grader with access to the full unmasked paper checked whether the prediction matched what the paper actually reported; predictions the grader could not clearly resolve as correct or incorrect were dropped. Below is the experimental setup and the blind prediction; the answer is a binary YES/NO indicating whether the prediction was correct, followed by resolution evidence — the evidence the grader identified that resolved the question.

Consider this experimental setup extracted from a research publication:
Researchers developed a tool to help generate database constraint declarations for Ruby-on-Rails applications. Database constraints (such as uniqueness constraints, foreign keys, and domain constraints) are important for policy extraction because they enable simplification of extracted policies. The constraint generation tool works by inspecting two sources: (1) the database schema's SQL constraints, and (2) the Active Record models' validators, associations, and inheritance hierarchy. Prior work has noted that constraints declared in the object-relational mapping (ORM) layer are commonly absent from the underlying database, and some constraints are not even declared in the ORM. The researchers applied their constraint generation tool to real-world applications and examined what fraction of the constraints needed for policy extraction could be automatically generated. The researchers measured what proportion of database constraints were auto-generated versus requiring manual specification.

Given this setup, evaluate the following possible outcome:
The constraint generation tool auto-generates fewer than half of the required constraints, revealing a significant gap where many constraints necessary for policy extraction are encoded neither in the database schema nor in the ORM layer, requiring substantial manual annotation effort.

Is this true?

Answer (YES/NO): NO